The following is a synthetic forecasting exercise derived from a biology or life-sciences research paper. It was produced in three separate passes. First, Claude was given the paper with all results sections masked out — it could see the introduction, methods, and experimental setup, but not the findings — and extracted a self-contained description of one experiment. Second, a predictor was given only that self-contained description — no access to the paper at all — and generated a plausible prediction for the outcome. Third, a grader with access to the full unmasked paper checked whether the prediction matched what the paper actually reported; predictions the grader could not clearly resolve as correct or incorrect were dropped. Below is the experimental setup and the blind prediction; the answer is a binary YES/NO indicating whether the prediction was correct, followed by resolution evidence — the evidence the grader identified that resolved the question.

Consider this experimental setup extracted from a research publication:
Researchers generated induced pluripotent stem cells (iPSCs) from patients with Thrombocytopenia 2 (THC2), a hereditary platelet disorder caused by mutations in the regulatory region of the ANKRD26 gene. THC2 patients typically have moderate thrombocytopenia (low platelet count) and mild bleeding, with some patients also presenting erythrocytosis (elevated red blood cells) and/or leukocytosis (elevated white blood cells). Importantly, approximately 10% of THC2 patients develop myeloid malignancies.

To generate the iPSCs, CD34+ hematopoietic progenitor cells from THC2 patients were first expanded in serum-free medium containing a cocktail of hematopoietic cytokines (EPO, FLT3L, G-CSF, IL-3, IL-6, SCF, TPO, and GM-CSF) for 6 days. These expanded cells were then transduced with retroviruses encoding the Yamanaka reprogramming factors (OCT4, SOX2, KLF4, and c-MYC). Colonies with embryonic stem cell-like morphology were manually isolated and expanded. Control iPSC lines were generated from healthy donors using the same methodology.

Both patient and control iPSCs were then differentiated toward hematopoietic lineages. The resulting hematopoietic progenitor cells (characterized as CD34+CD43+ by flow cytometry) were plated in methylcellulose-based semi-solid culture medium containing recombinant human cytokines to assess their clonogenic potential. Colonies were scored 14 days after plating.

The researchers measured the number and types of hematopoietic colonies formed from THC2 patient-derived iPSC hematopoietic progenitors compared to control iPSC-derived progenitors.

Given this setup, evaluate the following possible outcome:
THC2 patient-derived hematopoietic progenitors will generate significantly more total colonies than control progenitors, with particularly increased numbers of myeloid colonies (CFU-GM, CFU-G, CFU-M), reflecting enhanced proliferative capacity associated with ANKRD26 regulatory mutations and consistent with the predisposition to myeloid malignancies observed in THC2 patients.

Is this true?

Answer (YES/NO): NO